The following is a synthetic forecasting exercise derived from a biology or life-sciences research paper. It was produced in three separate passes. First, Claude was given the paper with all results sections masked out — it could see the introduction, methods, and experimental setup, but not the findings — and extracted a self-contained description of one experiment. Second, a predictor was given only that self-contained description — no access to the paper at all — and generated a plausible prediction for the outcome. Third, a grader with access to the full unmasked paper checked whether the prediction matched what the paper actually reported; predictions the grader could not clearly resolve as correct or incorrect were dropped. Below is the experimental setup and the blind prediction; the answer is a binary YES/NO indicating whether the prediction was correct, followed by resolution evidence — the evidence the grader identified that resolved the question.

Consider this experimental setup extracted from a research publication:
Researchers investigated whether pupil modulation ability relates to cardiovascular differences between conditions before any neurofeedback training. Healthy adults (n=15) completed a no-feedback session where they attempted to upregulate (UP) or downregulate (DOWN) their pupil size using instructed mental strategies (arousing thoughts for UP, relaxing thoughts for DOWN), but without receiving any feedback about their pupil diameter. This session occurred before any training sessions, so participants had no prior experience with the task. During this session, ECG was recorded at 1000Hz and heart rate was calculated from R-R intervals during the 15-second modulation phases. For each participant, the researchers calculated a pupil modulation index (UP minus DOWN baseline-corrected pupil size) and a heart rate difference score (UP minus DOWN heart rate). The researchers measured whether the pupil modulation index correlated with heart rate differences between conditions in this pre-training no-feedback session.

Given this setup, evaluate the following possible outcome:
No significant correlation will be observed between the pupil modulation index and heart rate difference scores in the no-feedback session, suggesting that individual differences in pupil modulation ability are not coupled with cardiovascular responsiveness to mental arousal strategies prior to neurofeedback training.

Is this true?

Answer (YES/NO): YES